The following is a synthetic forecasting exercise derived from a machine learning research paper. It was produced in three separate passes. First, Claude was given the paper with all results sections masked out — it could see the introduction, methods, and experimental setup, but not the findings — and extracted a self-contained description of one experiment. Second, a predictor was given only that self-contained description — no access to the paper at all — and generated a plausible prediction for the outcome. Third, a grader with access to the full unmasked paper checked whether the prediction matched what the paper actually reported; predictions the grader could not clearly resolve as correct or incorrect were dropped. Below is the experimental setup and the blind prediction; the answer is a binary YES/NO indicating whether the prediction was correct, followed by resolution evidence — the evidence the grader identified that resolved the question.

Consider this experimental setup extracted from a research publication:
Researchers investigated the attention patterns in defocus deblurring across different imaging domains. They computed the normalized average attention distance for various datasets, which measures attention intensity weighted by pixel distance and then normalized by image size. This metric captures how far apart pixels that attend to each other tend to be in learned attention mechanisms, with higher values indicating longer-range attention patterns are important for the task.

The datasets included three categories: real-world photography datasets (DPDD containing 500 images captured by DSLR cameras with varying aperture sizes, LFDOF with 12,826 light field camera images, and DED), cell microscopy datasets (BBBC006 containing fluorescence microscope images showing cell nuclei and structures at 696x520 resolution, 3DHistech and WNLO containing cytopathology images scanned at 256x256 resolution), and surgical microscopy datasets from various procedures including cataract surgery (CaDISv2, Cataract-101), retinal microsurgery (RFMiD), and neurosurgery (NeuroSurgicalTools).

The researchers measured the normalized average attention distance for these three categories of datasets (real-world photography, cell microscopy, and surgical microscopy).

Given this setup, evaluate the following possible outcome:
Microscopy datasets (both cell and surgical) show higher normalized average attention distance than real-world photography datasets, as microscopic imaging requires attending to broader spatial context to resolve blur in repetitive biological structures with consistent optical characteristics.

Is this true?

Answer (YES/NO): YES